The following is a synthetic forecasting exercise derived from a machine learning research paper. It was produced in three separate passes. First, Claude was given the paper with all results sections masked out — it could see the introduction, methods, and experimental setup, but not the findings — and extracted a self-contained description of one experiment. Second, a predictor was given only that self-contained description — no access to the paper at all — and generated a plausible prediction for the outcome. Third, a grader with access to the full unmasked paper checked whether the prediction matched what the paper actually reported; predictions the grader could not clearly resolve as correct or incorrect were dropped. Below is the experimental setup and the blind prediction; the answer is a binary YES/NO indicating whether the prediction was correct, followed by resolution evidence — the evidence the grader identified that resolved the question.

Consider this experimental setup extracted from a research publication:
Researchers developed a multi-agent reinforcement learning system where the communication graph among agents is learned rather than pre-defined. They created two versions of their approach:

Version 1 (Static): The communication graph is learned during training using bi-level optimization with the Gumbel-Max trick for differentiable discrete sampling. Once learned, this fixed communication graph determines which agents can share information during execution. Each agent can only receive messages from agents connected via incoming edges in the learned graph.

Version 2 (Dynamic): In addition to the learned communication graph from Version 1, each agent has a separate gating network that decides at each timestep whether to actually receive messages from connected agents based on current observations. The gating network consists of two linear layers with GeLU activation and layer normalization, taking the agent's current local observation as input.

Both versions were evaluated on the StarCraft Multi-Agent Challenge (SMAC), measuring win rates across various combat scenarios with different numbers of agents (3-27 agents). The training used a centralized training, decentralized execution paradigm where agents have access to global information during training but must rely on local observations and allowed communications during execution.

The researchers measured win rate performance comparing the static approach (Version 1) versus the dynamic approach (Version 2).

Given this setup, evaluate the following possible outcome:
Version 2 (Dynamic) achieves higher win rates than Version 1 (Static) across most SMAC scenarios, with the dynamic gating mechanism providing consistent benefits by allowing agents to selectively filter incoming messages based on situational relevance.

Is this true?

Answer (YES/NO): NO